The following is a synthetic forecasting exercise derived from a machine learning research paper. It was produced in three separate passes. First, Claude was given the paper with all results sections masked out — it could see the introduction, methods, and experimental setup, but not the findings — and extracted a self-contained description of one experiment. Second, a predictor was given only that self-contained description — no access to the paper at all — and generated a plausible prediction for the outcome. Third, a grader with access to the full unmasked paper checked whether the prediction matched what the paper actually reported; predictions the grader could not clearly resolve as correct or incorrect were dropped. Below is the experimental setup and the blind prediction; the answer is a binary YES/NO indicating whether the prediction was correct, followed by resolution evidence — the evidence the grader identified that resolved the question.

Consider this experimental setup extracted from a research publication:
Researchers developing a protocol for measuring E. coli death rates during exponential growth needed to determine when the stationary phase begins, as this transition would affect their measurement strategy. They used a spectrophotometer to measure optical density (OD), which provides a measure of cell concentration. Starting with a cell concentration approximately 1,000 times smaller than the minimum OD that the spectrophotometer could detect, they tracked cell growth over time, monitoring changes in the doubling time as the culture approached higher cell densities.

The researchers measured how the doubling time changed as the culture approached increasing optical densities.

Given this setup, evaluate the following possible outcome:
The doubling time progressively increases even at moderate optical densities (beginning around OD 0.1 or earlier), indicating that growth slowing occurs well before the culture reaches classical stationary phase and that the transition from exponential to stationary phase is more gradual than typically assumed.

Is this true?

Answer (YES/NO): YES